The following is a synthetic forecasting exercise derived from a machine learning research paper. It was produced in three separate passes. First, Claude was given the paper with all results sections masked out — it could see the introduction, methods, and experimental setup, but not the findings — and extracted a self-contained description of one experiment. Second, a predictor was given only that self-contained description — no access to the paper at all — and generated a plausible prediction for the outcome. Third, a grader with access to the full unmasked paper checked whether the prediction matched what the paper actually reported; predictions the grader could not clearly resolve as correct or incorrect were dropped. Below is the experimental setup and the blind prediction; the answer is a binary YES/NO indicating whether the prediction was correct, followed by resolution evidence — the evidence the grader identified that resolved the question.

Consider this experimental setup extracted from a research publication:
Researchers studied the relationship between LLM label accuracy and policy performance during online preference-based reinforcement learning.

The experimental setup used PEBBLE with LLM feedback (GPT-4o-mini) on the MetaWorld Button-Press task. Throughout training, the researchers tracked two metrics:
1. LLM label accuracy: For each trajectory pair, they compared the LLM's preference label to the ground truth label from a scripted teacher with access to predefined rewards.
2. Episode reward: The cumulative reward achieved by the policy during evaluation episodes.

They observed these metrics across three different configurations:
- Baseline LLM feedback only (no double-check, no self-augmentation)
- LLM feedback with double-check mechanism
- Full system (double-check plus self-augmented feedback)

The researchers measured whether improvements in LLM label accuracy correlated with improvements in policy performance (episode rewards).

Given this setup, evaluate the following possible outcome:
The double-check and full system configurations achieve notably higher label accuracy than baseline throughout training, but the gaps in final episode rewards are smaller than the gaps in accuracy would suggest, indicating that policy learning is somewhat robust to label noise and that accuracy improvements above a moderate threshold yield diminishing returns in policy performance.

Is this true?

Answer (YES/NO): NO